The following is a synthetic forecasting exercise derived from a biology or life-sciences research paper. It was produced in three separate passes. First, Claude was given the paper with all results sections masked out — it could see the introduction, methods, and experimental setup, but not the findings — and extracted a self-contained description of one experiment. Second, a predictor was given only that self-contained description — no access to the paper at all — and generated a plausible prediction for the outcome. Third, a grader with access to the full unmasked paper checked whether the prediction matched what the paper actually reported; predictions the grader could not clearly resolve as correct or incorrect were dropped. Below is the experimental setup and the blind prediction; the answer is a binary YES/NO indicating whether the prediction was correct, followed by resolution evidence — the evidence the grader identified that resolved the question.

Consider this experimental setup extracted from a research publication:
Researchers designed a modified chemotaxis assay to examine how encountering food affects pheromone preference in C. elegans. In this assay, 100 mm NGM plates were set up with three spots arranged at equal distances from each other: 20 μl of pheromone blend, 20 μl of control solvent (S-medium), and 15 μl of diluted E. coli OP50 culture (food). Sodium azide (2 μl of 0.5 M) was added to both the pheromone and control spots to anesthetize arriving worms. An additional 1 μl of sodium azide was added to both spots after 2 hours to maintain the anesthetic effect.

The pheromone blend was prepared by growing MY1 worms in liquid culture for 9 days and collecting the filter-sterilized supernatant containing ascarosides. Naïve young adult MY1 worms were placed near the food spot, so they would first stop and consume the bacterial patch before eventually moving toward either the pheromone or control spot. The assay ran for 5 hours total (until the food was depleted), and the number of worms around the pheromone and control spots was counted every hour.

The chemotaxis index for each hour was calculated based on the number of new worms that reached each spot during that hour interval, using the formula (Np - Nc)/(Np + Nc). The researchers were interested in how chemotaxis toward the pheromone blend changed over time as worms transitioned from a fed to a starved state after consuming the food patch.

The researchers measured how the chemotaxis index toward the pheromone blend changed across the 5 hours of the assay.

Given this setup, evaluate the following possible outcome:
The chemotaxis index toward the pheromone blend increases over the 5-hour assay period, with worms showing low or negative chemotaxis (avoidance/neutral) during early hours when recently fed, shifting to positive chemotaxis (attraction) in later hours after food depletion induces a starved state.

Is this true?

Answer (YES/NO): NO